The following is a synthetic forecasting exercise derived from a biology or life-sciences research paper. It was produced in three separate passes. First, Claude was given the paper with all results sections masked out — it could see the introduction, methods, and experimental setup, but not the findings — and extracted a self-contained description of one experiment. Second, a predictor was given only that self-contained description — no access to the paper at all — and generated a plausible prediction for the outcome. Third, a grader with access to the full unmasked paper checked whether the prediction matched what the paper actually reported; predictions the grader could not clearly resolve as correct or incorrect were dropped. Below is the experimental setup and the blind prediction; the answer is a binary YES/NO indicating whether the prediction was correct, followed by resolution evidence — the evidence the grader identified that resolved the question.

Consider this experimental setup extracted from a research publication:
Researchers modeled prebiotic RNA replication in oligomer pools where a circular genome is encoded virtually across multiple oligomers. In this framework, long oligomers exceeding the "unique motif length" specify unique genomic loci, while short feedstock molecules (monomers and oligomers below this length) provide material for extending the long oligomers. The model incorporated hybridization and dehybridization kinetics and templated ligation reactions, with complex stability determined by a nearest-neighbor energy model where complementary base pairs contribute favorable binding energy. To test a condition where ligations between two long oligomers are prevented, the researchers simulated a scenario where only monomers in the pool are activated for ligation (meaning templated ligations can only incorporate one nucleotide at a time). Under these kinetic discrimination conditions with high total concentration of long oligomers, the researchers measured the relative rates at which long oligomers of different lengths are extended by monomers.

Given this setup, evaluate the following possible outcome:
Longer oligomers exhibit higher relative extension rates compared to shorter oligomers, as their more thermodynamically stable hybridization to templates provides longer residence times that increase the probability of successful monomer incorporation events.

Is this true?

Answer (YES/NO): NO